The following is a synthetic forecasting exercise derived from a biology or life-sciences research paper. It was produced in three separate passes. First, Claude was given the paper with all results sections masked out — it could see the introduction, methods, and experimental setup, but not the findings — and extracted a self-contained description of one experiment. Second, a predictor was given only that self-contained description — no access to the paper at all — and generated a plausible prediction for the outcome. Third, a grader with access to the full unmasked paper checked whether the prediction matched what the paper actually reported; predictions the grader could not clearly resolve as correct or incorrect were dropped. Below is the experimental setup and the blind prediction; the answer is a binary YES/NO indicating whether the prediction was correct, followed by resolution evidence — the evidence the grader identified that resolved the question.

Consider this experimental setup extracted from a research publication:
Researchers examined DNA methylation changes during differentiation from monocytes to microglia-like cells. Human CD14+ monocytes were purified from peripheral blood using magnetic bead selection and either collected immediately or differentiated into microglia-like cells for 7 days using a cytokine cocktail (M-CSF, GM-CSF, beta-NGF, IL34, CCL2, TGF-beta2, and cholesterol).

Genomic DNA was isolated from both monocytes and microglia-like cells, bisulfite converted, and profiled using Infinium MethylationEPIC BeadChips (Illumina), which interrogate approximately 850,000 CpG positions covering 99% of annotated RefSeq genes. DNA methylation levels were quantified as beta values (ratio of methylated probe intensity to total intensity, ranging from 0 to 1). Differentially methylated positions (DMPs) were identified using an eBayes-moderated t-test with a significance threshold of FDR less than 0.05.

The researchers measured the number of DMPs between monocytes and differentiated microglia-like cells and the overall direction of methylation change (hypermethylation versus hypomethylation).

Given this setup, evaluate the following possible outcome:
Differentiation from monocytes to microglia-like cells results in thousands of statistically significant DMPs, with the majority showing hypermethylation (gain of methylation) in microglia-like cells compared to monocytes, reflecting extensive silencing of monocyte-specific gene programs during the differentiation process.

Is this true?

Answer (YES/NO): NO